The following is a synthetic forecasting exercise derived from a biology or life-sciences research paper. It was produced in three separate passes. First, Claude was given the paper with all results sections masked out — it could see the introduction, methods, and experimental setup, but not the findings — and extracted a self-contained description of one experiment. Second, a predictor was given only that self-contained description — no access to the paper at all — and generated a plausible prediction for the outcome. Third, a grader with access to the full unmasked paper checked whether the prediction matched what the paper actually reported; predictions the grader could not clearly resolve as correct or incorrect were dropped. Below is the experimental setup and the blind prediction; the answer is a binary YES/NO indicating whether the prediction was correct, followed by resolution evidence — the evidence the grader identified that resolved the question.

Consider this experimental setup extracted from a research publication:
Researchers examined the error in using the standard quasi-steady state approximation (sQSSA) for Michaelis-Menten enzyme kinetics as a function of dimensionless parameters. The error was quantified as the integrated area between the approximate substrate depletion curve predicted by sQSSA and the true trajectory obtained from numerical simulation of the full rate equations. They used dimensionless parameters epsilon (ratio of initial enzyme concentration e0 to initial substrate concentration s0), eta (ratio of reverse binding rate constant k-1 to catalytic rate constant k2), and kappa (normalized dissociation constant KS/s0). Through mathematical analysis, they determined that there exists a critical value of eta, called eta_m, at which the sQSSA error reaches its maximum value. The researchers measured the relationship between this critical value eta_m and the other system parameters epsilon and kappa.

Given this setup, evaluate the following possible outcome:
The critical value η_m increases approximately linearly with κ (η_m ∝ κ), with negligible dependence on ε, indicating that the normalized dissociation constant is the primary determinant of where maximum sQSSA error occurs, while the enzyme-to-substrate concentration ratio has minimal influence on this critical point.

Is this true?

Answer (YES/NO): NO